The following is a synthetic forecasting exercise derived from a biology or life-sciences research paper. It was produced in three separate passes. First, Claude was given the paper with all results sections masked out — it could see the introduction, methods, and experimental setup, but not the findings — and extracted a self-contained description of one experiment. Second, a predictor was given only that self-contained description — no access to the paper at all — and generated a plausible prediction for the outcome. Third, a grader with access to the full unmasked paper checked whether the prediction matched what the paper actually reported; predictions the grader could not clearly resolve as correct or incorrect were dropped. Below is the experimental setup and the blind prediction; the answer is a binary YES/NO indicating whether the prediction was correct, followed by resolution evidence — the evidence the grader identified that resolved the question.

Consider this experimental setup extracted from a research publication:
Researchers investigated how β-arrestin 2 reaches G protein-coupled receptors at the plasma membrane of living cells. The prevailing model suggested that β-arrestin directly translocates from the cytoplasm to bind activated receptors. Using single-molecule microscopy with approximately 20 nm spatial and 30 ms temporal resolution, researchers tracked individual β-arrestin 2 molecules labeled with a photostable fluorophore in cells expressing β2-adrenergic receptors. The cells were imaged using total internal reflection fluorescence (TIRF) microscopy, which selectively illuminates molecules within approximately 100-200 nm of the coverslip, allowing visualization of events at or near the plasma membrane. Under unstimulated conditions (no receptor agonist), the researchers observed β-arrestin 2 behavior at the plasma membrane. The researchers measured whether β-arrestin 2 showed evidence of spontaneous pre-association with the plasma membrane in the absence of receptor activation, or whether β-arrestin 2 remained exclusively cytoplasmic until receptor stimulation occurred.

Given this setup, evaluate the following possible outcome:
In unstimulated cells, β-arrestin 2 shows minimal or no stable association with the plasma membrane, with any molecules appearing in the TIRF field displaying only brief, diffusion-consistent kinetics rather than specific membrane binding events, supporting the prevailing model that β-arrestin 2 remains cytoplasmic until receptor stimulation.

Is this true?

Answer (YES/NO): NO